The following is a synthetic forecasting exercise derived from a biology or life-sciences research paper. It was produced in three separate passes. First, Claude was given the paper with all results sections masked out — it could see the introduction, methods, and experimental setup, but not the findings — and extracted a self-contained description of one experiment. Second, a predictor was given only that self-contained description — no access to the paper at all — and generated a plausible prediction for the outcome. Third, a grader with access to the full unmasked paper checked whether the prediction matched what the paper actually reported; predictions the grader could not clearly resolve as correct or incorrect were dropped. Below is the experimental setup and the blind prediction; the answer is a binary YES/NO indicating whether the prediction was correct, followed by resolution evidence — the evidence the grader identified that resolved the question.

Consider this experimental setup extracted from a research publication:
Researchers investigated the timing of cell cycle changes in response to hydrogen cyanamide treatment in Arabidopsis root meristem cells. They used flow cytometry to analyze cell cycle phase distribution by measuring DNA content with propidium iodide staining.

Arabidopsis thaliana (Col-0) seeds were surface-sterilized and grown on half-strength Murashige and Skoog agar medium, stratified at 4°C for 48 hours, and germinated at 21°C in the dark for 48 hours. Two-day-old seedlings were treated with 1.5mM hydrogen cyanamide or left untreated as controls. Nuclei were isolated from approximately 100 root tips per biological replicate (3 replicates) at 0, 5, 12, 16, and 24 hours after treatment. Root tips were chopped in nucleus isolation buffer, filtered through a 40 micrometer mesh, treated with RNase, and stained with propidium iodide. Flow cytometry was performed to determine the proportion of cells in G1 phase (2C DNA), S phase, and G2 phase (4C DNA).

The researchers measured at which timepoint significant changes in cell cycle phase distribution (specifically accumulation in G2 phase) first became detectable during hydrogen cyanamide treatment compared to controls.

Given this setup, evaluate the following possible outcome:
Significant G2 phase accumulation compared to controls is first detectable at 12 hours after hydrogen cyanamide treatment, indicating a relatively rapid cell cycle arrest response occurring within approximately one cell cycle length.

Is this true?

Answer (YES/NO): NO